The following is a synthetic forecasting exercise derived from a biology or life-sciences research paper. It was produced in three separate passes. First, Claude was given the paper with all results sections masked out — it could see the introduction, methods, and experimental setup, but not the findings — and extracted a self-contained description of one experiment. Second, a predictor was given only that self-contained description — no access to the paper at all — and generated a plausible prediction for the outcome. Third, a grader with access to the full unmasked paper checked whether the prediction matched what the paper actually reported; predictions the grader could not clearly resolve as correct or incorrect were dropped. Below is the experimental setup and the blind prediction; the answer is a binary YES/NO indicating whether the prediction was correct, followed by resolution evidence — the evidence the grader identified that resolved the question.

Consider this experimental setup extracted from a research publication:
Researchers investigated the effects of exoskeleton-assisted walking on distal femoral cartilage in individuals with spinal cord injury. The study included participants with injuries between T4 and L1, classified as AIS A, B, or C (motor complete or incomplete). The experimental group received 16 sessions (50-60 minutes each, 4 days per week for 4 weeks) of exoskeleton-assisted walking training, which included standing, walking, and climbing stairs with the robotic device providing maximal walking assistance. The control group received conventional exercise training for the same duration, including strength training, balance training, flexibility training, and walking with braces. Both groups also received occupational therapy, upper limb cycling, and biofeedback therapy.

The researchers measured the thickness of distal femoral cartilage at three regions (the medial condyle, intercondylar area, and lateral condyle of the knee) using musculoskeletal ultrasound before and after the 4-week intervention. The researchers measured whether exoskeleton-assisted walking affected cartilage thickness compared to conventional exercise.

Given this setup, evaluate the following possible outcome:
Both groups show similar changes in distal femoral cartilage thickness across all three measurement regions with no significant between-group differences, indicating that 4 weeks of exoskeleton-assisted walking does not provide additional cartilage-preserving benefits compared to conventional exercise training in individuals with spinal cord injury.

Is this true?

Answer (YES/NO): NO